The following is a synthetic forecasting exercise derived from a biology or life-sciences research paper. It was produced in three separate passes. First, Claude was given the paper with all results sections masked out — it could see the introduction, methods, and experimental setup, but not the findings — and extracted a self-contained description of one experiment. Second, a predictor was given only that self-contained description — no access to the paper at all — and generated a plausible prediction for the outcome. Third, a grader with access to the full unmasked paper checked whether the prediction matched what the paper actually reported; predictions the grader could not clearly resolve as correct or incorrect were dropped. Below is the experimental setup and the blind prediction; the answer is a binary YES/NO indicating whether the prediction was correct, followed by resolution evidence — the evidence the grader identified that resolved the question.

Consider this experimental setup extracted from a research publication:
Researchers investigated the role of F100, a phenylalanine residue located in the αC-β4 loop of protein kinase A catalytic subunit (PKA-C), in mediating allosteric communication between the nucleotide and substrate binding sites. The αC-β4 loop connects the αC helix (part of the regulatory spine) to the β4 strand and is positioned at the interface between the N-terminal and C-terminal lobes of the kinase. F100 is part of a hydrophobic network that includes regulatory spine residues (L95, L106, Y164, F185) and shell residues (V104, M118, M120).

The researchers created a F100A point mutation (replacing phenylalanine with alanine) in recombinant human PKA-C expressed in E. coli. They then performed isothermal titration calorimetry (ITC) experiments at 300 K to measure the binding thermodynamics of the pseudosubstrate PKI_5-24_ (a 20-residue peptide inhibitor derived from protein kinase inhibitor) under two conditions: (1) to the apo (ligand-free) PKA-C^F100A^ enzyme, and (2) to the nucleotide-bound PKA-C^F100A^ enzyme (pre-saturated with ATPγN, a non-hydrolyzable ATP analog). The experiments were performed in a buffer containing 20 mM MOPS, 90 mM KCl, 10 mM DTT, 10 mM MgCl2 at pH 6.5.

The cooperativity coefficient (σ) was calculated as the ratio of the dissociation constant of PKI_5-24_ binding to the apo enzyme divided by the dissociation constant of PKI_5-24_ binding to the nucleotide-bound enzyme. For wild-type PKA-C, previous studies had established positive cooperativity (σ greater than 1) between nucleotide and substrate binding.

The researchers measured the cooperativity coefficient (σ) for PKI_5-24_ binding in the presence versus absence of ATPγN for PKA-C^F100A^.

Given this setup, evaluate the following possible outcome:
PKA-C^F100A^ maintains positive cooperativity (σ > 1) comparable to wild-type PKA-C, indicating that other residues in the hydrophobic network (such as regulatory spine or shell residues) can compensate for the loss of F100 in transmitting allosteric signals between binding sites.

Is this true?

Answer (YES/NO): NO